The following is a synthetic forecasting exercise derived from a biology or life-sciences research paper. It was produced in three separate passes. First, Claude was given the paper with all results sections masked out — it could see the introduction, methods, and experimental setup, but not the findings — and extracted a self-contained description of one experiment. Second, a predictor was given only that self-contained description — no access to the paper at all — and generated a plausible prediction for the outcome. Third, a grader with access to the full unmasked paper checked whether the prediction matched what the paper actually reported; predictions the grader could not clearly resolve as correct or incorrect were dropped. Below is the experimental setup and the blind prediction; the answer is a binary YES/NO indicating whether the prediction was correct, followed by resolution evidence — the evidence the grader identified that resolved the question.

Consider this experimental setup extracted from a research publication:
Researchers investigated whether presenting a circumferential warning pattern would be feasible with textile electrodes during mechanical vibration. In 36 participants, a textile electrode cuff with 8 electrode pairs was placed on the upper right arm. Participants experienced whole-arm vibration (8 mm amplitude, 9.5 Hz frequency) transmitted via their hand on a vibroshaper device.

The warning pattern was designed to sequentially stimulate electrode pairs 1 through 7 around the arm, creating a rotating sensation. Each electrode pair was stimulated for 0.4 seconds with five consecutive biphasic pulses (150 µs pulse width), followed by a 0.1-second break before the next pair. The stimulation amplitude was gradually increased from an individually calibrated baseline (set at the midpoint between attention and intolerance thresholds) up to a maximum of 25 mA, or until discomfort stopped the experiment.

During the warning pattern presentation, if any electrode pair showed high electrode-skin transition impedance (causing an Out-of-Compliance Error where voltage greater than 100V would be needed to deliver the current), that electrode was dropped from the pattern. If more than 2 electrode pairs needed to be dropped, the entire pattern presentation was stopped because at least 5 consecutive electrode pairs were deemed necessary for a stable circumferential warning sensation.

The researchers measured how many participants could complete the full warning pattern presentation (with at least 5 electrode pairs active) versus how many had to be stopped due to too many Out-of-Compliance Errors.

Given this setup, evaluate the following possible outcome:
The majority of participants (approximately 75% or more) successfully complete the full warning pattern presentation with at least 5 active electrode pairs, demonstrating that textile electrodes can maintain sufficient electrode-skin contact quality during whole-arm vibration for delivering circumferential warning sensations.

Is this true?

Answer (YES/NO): YES